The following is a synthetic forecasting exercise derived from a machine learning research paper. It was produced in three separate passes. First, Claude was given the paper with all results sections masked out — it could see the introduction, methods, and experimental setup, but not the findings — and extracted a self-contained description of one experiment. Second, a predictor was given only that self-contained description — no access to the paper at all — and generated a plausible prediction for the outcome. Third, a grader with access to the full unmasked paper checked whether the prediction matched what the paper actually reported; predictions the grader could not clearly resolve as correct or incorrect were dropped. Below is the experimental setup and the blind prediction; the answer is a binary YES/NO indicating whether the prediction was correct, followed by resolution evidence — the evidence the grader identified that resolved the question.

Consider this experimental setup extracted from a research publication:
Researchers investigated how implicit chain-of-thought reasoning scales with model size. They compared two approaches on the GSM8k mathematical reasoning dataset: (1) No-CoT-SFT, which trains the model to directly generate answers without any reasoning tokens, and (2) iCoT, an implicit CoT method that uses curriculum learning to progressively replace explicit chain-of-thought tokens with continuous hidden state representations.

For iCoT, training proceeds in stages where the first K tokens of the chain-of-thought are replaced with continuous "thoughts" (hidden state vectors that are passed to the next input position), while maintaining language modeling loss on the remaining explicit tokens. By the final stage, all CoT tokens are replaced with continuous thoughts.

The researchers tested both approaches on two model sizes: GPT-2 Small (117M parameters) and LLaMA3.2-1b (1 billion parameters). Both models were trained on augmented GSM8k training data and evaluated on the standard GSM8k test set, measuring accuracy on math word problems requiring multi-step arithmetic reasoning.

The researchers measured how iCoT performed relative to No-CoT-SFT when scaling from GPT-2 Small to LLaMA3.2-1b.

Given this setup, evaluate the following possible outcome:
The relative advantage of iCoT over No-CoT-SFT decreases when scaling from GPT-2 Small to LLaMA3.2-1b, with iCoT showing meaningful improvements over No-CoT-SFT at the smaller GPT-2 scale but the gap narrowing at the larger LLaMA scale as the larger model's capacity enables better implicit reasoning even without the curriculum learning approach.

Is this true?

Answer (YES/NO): NO